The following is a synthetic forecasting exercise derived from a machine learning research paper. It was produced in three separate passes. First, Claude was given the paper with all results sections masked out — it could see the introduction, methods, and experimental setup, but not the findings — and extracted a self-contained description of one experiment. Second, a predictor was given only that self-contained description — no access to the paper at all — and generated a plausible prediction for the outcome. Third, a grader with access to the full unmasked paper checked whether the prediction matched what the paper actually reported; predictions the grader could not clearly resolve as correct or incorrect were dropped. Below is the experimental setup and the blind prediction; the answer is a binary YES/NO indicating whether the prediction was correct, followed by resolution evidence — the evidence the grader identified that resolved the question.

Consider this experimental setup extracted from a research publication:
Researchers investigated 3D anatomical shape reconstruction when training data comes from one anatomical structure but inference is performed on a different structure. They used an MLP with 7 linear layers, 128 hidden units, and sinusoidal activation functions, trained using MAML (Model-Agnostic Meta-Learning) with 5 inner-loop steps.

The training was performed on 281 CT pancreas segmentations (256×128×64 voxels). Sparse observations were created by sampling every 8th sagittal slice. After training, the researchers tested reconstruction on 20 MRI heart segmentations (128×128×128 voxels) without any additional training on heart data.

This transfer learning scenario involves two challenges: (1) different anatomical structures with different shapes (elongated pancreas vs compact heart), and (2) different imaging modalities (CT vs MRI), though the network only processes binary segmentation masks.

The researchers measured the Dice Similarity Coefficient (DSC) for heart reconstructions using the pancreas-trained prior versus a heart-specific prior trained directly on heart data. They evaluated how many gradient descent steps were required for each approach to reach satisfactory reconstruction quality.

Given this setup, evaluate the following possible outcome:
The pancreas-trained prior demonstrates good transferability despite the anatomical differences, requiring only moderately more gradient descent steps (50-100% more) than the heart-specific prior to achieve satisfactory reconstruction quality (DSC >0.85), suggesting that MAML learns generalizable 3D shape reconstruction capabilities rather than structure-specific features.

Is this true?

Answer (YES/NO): NO